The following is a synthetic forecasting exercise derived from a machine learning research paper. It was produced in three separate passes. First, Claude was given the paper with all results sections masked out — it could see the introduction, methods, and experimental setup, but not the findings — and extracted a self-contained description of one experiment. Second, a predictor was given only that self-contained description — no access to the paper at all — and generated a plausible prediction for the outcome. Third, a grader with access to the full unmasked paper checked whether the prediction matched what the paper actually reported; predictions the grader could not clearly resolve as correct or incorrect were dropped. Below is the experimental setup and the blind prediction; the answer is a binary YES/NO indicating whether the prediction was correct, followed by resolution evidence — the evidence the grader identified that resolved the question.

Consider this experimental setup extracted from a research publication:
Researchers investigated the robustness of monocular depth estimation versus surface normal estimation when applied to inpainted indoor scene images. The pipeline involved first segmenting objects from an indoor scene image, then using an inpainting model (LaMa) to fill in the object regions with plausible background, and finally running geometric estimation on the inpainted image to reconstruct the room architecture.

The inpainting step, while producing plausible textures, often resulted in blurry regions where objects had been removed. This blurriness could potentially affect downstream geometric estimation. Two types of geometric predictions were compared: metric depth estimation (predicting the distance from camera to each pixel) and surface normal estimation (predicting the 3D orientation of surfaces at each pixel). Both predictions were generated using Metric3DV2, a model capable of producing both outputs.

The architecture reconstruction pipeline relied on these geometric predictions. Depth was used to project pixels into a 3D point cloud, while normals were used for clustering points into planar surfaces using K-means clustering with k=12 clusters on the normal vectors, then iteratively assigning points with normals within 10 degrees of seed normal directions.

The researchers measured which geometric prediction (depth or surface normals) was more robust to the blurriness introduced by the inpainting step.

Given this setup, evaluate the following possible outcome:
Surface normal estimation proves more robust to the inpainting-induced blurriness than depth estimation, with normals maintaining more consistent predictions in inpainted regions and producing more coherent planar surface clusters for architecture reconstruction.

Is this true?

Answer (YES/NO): YES